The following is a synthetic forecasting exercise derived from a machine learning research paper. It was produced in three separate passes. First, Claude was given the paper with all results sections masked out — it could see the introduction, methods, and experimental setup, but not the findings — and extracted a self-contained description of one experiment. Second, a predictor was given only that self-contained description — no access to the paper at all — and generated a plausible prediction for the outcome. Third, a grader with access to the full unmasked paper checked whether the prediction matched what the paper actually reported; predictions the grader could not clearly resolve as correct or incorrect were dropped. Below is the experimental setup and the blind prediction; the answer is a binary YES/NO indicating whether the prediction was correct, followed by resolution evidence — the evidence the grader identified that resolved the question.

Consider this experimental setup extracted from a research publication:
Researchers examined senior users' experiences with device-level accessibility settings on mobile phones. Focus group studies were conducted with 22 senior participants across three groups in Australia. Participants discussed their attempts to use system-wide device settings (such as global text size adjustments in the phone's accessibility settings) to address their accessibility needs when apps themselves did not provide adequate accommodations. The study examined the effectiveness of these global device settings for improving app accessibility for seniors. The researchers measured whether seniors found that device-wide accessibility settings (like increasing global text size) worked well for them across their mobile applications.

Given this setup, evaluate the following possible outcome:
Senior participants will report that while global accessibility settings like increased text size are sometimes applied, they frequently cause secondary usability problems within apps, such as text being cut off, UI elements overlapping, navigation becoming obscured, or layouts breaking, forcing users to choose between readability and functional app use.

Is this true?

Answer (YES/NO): YES